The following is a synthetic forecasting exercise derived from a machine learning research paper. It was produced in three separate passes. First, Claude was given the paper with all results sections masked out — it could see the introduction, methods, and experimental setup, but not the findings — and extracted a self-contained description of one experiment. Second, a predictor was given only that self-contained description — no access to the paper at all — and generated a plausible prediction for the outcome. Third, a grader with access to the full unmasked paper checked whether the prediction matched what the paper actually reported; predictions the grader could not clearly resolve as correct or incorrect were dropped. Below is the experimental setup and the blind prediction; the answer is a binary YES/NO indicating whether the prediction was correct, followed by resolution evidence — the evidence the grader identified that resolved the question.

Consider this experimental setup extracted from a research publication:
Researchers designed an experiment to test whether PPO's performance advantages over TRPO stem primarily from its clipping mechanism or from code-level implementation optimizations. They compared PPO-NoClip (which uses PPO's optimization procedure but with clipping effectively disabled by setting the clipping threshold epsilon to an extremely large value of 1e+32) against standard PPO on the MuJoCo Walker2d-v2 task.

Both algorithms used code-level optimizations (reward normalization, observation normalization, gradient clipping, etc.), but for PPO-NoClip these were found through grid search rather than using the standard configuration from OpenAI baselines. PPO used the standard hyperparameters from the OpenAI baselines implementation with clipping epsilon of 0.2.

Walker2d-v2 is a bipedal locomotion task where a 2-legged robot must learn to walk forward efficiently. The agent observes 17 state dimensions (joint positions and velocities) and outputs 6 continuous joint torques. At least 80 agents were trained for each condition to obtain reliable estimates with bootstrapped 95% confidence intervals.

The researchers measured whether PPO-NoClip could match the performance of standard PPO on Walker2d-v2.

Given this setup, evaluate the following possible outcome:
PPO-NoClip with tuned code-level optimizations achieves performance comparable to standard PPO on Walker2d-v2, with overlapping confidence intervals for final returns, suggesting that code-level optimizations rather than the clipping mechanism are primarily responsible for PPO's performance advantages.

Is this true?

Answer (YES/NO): NO